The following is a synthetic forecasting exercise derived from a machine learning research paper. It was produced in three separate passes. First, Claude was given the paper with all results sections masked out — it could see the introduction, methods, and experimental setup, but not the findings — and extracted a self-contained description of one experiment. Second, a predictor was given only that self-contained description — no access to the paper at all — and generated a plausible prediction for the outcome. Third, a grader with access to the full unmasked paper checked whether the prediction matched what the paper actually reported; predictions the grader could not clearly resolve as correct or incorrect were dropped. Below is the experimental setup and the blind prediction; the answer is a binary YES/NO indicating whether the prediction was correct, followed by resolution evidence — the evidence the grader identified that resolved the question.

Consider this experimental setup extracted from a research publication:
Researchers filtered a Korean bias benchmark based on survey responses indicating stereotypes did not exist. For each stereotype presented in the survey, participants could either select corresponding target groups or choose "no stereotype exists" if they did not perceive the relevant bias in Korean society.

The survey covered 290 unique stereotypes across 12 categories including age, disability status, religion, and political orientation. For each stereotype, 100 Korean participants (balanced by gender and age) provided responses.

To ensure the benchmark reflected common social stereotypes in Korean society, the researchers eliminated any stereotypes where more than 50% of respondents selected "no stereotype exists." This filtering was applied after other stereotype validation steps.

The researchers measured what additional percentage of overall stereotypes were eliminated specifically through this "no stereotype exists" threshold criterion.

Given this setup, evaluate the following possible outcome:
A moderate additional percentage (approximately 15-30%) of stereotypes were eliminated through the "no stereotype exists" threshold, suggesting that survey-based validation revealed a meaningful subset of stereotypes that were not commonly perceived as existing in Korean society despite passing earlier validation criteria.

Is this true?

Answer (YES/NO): NO